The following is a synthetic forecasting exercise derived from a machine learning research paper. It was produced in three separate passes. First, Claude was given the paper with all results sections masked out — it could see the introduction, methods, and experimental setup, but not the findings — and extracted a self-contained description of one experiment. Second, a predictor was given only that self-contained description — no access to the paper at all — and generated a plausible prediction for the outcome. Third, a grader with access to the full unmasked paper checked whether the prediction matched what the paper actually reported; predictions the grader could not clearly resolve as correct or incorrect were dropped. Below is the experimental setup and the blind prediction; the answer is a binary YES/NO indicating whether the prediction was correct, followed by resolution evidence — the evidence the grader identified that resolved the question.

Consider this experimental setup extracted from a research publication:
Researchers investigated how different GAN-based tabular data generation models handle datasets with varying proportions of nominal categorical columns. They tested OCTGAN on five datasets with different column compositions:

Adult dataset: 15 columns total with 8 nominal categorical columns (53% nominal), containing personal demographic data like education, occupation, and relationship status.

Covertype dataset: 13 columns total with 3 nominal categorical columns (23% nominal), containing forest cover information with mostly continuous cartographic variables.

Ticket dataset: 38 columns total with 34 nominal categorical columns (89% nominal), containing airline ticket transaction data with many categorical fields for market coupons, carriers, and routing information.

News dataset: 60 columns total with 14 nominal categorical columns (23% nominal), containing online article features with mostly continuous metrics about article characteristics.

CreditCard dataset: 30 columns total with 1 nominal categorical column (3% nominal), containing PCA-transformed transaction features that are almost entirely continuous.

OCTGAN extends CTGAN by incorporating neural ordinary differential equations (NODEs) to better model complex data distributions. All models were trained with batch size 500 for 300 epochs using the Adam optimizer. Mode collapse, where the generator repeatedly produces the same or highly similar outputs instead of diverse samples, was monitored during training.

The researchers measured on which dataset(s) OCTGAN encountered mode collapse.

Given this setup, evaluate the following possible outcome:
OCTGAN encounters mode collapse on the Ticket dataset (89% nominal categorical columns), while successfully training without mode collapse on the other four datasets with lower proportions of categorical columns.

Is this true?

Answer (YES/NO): YES